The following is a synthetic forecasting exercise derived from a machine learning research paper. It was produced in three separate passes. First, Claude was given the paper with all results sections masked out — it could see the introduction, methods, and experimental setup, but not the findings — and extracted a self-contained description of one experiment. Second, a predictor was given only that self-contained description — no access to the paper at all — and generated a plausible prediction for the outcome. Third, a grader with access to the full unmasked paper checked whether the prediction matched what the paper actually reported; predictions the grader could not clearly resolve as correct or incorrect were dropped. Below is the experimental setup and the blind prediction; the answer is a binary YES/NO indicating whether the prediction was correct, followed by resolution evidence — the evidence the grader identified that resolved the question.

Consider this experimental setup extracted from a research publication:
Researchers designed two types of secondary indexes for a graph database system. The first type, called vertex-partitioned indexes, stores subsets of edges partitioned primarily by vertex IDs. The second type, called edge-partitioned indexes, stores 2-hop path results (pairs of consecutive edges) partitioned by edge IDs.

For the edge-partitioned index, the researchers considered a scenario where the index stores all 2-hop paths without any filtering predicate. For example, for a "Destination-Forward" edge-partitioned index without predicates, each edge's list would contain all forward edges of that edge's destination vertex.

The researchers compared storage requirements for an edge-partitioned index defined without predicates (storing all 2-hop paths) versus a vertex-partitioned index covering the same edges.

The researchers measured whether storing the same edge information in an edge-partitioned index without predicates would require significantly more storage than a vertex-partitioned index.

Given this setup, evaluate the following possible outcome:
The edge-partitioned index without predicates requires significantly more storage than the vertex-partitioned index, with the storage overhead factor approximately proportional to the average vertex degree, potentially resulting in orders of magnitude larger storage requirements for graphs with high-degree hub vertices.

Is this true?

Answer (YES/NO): YES